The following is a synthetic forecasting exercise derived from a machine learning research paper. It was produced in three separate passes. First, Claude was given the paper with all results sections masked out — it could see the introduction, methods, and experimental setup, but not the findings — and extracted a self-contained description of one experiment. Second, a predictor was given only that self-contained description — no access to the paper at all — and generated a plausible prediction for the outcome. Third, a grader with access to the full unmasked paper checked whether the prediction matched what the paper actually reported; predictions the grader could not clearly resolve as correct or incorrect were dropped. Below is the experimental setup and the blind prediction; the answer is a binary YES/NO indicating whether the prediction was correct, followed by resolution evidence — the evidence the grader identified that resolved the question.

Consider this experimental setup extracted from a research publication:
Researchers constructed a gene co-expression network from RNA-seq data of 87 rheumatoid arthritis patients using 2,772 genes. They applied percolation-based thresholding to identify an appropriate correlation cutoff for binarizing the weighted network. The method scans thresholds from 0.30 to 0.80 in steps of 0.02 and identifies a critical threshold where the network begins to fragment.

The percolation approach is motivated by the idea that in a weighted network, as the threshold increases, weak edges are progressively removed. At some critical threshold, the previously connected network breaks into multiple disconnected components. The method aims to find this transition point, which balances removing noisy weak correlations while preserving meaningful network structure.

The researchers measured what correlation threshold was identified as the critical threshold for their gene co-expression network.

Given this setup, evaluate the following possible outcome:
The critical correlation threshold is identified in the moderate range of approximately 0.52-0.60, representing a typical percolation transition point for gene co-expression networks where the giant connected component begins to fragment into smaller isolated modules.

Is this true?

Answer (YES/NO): NO